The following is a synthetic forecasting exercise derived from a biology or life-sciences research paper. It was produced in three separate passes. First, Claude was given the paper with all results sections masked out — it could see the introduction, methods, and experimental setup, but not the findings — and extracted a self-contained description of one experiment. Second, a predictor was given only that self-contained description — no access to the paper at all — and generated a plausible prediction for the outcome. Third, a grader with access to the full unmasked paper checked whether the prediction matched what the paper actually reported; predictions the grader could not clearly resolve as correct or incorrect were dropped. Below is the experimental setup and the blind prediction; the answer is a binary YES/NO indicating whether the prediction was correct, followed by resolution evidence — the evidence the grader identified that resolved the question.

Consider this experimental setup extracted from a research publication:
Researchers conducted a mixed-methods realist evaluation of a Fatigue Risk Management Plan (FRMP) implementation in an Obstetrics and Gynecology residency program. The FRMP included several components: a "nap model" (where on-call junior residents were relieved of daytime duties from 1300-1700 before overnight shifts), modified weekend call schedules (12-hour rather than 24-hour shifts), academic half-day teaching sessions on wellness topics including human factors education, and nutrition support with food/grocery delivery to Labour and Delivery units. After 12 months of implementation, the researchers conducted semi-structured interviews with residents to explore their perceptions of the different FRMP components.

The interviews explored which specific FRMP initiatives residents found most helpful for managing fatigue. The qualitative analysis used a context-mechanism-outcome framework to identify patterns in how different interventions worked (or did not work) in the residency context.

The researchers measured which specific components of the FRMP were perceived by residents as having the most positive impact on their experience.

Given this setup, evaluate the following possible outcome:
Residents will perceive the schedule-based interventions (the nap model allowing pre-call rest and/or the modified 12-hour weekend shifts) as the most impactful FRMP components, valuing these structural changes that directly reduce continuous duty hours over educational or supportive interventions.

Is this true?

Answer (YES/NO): NO